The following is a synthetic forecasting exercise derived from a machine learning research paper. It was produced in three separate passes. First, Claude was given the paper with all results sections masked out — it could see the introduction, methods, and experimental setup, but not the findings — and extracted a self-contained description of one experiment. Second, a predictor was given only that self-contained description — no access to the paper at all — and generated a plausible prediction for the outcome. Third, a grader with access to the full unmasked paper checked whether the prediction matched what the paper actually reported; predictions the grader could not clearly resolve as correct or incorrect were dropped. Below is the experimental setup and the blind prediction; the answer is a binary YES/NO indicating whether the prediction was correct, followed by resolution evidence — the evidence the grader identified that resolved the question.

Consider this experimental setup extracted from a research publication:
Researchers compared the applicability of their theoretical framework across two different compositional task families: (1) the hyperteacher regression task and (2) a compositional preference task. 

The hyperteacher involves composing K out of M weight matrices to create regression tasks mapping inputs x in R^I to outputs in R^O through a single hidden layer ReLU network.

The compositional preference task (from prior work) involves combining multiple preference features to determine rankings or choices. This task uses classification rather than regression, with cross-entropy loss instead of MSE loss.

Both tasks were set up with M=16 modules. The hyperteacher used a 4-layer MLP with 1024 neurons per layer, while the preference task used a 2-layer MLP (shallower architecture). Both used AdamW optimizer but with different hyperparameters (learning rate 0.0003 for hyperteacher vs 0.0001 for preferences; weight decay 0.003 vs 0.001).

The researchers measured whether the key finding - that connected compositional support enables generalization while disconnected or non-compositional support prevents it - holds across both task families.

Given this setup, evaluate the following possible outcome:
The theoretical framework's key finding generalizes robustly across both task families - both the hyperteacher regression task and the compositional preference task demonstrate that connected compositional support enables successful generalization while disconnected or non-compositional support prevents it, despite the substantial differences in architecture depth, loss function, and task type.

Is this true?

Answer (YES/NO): YES